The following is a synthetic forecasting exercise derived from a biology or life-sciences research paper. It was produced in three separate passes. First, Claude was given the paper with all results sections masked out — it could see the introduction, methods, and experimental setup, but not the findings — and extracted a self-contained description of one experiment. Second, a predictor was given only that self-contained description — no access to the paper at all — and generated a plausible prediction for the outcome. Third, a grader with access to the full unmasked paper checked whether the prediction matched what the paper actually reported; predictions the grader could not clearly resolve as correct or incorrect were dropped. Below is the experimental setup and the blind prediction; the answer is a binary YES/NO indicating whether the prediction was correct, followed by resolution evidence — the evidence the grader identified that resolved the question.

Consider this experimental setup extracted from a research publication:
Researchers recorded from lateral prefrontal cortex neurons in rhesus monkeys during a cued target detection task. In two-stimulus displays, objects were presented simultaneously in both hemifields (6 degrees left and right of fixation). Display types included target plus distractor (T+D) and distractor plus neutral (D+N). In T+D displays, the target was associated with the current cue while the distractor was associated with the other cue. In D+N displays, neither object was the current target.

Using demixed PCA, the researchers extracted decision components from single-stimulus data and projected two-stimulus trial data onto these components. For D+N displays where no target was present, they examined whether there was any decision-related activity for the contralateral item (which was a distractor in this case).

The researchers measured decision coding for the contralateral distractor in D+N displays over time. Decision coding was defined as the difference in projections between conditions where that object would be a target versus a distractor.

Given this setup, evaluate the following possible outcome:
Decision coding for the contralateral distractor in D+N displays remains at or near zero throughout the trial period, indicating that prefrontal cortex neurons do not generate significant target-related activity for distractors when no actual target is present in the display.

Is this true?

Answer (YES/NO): NO